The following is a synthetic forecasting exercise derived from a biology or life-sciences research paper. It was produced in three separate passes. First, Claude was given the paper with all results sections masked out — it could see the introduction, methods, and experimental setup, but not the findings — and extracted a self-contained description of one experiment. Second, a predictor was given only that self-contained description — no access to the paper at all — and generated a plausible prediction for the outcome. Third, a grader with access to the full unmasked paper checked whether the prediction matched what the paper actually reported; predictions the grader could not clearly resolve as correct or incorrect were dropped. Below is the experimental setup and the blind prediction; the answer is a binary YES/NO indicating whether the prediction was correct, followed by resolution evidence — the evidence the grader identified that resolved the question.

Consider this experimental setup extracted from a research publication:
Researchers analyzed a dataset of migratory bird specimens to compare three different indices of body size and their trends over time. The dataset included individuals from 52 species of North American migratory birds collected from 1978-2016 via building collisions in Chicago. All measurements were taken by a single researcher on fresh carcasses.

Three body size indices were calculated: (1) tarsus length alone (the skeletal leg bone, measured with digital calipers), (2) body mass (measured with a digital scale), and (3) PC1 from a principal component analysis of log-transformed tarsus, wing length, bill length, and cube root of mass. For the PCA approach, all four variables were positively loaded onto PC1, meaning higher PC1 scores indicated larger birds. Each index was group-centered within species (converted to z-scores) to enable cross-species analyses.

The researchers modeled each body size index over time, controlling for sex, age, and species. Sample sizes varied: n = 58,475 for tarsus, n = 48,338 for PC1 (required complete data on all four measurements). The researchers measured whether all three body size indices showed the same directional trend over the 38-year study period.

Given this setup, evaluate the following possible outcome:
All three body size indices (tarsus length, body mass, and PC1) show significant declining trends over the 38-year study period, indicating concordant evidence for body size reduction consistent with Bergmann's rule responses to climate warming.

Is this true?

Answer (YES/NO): NO